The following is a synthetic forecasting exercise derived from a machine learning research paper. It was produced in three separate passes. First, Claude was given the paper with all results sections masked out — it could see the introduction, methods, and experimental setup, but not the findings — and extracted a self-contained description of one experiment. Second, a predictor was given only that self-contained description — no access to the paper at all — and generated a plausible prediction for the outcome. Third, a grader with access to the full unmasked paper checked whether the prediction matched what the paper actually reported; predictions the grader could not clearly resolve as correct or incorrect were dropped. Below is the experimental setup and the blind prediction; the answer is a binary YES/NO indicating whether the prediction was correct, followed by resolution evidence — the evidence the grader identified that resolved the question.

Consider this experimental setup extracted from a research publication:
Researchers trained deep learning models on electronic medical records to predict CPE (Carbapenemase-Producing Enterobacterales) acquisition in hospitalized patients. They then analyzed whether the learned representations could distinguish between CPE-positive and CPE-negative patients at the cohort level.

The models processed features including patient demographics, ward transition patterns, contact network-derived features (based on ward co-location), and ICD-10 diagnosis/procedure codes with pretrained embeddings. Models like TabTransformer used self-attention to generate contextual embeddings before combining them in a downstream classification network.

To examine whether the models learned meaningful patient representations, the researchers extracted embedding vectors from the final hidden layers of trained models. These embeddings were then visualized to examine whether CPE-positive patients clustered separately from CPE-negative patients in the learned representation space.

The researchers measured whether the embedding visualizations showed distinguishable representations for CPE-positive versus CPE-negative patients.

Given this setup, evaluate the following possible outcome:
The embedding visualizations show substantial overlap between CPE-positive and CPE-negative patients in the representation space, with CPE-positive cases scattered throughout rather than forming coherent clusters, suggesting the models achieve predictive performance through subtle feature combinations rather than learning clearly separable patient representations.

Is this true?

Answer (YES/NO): NO